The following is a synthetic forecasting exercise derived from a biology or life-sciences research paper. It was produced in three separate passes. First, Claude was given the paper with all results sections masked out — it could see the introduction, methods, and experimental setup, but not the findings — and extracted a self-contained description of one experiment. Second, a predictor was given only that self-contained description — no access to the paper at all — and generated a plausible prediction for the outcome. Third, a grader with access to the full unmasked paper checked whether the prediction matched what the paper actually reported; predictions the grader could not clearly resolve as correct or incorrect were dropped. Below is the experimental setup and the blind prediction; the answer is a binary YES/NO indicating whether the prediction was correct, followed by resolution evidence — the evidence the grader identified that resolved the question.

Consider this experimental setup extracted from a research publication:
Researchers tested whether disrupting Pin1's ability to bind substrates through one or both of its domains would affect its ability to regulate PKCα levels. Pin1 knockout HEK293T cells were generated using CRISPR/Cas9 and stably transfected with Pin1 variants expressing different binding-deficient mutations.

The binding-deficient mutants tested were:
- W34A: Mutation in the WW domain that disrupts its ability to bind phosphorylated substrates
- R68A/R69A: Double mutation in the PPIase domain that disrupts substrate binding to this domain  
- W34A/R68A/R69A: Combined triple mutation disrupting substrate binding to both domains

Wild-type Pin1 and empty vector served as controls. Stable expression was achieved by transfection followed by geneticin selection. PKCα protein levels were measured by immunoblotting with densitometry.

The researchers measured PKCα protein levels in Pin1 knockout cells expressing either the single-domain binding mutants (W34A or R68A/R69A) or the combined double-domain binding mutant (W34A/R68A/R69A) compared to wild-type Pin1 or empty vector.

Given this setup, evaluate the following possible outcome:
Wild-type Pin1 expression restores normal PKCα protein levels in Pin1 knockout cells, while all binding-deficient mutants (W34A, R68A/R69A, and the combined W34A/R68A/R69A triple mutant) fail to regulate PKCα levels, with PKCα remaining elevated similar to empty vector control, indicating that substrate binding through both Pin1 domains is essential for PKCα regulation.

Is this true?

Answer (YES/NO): NO